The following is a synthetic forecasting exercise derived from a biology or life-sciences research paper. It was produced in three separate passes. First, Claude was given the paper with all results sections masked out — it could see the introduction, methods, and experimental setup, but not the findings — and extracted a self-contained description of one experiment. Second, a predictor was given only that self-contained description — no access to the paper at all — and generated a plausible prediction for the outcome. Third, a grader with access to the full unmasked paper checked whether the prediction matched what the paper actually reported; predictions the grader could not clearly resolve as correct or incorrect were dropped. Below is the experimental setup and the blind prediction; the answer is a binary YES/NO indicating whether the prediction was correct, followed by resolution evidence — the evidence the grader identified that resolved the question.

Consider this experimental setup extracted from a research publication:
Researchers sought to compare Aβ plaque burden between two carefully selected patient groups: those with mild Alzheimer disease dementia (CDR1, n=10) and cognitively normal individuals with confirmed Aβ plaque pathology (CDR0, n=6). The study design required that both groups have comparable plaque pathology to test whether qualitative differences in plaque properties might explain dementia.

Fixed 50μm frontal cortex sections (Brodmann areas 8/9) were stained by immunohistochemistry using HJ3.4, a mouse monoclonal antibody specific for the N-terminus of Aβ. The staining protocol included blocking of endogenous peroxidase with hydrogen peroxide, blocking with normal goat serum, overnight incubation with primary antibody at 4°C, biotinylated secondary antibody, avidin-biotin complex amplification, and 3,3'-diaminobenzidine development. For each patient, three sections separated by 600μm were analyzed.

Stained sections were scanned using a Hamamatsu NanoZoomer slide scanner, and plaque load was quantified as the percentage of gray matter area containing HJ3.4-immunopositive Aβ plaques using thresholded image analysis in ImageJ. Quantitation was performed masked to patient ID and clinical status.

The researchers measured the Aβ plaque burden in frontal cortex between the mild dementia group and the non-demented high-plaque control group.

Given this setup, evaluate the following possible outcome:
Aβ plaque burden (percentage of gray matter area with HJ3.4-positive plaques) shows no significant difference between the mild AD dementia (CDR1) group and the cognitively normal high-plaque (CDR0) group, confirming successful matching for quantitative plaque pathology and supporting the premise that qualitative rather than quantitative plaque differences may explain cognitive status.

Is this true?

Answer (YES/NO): YES